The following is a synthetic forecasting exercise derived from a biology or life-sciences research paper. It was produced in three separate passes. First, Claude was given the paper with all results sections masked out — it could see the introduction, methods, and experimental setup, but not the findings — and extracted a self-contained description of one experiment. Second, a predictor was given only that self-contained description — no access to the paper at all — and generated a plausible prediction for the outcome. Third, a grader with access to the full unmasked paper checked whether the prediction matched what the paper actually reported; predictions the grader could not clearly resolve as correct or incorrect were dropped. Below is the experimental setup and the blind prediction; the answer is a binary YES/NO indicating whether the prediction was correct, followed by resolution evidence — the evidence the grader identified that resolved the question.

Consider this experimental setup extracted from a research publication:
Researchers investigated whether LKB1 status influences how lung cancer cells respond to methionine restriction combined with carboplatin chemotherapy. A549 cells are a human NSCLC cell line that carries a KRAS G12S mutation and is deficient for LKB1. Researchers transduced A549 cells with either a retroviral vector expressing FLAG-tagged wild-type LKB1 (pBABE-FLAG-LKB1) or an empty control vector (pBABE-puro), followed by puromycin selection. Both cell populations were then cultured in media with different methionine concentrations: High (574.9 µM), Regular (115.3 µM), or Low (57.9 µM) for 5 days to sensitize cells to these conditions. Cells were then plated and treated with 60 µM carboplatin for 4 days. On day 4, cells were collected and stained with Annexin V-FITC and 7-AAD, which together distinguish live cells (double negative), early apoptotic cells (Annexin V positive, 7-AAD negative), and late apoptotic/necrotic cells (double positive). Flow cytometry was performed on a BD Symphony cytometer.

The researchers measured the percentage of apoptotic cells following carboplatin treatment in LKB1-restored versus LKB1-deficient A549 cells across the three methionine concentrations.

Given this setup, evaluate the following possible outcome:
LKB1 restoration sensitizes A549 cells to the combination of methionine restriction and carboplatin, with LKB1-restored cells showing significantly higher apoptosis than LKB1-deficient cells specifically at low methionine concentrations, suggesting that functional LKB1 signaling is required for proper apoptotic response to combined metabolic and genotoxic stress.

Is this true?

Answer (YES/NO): NO